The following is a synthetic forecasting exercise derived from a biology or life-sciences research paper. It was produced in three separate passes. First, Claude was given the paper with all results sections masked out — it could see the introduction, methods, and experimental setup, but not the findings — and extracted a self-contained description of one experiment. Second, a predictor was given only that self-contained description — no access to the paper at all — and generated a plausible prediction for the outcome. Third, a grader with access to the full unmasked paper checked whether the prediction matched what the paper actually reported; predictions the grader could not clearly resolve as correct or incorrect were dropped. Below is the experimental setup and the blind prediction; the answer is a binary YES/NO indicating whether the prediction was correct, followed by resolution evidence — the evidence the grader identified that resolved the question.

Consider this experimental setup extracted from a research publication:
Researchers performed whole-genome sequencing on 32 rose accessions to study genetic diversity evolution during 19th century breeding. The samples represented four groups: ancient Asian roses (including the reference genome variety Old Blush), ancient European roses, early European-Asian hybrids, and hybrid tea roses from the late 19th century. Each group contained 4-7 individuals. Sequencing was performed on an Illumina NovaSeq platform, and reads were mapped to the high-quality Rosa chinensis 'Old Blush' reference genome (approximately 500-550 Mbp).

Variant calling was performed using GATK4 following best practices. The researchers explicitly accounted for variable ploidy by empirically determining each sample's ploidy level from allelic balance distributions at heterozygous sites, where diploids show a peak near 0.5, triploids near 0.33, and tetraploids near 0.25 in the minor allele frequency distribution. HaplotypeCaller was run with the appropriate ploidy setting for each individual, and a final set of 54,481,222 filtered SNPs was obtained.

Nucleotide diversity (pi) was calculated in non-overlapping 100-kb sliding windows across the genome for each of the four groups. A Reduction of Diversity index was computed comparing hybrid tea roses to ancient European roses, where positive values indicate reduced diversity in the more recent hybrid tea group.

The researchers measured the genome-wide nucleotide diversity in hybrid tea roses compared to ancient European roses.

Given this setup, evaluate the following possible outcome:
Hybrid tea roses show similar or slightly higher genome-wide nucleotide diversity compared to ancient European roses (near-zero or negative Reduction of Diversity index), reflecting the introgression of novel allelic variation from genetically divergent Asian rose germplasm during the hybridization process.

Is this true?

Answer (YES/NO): NO